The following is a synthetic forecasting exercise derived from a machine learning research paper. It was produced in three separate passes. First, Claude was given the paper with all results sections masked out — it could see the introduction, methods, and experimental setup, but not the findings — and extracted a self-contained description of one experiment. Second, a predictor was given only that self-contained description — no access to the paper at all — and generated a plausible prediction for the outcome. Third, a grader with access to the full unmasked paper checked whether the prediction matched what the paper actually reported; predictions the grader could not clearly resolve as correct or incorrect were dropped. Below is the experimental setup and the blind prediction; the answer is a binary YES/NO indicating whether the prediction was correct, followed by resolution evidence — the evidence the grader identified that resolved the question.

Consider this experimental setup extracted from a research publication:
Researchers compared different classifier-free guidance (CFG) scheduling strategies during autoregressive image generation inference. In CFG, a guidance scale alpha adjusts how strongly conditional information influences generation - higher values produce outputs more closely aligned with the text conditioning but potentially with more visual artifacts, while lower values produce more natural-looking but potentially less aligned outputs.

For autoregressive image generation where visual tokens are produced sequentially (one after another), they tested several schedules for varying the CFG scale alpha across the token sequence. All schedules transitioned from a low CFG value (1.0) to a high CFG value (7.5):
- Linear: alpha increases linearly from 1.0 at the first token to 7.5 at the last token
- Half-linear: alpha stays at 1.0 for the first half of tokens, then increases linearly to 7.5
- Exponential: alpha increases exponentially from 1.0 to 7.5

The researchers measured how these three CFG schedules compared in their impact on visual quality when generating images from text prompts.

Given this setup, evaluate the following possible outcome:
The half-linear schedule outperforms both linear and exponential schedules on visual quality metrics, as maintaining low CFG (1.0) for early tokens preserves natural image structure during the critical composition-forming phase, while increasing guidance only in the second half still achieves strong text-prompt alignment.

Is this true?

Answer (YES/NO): YES